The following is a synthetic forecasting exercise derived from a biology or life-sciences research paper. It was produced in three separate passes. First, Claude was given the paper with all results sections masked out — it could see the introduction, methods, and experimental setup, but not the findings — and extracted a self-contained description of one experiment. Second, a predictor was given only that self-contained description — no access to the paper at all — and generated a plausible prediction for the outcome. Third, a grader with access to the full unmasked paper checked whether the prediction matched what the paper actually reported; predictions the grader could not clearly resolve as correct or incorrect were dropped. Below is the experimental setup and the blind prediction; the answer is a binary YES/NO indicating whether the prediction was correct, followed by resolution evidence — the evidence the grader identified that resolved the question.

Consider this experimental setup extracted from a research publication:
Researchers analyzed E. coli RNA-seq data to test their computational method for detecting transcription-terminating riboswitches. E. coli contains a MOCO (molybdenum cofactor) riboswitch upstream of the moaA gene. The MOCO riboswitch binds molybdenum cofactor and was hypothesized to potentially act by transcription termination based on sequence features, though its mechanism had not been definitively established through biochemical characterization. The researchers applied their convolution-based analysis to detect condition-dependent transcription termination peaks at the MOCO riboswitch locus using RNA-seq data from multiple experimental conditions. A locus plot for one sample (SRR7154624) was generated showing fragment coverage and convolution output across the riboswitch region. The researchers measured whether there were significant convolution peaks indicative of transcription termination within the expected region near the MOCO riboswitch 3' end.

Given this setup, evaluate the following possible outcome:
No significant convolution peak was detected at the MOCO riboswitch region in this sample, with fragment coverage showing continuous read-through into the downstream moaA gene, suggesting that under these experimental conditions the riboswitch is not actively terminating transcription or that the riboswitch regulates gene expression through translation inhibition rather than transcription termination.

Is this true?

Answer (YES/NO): NO